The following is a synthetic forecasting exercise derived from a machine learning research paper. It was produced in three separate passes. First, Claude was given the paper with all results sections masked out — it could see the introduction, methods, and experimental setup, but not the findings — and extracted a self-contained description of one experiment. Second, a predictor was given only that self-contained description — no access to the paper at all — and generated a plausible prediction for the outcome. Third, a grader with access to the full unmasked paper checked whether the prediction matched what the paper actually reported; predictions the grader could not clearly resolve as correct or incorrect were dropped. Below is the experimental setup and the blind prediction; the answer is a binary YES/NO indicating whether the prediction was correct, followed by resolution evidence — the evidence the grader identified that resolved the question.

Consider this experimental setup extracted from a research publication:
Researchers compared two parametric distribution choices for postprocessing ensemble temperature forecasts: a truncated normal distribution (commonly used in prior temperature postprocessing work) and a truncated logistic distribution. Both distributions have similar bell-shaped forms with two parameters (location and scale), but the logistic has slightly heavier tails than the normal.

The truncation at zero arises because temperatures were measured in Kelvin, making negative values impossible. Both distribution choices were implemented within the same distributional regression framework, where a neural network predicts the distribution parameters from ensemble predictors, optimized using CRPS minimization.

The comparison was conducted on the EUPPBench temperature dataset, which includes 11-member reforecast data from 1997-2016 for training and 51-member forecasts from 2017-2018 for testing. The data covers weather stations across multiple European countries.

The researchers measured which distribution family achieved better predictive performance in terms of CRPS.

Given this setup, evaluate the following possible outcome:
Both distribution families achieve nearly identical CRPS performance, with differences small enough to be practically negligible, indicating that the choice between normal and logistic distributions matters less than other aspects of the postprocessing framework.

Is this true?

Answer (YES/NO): NO